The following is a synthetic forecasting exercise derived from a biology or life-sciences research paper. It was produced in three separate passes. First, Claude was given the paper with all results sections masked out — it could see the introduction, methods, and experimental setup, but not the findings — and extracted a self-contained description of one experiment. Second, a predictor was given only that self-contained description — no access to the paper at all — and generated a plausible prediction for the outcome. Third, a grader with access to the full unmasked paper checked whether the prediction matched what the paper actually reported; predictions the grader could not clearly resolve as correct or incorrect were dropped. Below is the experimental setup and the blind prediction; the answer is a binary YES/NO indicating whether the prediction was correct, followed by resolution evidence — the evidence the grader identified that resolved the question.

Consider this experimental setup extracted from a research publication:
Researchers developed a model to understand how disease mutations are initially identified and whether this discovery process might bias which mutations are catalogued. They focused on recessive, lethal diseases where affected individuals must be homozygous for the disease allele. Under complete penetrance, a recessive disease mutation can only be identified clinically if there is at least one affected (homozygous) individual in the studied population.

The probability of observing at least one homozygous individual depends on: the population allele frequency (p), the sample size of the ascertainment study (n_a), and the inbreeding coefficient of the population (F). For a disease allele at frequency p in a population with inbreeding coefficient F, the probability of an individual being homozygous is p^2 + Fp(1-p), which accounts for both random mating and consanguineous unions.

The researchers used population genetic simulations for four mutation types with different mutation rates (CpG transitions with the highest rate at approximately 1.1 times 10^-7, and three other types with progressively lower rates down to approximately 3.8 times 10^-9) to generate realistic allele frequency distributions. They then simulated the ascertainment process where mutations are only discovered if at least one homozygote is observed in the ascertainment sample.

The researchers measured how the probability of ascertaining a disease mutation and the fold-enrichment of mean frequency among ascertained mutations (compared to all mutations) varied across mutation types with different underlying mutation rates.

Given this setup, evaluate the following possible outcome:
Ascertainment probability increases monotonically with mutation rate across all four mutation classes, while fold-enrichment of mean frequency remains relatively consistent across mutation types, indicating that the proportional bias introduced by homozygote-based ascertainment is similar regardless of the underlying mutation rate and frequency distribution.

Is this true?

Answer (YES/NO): NO